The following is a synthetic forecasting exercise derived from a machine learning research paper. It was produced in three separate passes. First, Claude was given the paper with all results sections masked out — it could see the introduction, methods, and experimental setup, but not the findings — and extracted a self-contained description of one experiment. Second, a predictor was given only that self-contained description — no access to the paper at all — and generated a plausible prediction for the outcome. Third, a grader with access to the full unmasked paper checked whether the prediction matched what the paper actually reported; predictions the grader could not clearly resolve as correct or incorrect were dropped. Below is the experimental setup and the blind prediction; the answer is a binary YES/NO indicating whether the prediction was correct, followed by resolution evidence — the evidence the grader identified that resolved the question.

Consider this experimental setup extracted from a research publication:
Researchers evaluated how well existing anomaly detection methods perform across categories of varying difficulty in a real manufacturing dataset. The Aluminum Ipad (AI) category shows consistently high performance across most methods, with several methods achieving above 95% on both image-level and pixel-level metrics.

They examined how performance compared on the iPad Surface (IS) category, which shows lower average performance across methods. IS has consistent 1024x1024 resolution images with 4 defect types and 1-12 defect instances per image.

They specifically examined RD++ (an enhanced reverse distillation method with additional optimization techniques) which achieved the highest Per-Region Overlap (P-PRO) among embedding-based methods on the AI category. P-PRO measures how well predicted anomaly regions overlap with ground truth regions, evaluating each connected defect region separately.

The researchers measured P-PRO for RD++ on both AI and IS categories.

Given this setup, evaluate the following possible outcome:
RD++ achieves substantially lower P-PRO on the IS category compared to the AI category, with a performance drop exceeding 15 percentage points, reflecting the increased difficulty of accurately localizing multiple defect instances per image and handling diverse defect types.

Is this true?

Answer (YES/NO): YES